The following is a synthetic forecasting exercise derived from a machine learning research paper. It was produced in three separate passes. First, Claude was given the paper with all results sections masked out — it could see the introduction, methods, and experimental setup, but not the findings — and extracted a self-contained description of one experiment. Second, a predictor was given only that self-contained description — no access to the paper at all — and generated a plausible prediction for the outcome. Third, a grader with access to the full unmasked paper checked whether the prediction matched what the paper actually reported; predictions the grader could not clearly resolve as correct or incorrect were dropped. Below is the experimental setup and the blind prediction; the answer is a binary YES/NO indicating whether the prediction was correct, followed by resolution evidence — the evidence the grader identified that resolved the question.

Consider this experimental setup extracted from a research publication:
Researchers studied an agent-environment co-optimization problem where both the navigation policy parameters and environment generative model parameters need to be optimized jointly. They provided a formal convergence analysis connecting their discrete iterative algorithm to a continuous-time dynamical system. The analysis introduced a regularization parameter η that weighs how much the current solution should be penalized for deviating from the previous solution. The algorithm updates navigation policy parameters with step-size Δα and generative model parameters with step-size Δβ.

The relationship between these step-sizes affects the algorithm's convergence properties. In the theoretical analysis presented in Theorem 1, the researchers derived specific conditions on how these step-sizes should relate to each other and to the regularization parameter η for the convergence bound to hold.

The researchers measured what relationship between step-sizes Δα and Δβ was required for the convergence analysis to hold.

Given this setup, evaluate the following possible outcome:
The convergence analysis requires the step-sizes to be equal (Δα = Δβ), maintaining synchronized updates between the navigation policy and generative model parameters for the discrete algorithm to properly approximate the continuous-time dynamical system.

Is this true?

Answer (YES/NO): NO